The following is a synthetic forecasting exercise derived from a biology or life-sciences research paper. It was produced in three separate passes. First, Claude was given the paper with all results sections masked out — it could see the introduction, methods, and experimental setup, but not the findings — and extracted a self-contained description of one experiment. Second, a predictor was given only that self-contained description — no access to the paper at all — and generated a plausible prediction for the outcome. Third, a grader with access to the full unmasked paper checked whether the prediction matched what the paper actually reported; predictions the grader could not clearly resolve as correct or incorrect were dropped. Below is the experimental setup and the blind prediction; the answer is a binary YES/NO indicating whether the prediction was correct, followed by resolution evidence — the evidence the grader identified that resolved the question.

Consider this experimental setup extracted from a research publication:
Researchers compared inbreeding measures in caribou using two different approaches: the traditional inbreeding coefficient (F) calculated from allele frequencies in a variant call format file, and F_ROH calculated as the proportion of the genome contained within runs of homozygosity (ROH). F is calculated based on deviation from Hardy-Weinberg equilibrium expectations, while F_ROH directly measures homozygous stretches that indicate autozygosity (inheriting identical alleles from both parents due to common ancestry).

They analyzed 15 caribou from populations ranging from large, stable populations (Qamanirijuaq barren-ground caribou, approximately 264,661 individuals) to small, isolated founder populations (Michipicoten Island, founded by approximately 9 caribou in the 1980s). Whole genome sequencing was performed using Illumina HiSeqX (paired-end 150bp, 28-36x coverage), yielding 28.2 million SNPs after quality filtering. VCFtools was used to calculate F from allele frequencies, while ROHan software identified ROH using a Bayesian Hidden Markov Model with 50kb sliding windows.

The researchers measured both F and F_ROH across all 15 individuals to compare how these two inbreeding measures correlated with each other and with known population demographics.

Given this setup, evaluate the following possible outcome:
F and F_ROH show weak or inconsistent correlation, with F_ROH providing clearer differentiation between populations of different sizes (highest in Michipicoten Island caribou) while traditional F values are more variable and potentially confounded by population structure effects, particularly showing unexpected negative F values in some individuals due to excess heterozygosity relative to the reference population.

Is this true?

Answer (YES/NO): NO